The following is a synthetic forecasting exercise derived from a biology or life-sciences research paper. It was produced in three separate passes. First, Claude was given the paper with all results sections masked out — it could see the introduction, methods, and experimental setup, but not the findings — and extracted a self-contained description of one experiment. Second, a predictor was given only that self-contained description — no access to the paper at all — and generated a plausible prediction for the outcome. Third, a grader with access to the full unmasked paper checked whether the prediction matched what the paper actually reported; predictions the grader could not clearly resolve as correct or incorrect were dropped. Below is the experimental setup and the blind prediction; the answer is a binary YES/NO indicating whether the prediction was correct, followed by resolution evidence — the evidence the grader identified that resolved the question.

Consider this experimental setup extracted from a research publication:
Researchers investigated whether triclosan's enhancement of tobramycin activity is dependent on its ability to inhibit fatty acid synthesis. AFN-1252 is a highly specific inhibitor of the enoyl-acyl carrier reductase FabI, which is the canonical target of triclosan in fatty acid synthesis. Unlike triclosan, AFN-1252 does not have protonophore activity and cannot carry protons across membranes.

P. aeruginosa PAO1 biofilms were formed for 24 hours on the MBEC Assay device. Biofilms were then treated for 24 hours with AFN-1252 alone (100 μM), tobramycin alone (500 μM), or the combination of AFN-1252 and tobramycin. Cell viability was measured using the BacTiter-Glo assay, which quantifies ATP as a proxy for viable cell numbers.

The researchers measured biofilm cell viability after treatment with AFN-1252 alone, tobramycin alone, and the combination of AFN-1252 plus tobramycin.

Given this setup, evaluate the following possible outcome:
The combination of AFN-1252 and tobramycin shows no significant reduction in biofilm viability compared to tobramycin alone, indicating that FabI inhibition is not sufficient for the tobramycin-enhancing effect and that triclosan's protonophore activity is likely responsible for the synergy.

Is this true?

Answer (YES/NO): YES